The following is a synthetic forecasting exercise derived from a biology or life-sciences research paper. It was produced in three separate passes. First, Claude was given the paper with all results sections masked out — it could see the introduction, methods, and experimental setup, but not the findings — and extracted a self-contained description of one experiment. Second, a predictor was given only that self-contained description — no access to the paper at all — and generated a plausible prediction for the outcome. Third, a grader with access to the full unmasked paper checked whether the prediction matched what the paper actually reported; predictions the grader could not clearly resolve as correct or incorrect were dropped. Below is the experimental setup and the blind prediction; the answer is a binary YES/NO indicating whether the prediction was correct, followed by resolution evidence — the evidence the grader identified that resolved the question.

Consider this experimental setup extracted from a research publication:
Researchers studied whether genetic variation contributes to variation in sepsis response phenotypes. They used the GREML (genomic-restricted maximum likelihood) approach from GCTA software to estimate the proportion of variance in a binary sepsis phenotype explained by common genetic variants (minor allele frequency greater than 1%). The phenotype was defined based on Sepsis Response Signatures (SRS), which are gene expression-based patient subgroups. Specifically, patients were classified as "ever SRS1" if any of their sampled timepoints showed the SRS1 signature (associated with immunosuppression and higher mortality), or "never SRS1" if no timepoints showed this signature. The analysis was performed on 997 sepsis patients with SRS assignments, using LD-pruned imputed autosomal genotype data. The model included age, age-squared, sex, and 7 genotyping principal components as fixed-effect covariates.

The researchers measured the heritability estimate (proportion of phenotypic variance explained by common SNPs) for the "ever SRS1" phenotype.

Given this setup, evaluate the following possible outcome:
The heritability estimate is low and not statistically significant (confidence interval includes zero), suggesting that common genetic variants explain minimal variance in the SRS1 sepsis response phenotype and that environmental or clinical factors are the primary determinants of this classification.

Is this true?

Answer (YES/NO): NO